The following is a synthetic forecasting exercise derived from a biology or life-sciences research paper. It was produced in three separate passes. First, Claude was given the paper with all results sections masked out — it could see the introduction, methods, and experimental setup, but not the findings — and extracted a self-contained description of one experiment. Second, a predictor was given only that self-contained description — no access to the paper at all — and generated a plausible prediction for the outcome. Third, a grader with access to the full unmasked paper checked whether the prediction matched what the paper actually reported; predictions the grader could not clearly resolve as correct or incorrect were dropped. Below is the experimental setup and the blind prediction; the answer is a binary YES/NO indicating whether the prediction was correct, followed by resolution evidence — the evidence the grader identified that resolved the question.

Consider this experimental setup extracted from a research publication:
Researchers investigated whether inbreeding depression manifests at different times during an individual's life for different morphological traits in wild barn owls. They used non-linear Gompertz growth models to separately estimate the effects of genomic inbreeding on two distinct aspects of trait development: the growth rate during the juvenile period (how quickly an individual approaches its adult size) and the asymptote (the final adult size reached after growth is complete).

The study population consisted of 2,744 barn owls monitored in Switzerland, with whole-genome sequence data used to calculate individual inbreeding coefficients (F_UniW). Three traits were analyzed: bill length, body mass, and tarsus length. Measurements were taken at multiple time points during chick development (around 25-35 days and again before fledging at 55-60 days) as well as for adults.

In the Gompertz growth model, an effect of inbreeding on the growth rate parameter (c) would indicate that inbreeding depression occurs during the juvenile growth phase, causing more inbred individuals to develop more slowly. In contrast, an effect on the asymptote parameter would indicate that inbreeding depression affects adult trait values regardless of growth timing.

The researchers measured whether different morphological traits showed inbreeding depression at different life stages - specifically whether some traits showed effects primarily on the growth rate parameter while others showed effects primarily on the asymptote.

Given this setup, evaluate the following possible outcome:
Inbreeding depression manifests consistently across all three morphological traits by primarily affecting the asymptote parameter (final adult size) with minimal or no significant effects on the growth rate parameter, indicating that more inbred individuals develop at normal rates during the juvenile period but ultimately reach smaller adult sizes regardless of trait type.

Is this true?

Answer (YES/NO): NO